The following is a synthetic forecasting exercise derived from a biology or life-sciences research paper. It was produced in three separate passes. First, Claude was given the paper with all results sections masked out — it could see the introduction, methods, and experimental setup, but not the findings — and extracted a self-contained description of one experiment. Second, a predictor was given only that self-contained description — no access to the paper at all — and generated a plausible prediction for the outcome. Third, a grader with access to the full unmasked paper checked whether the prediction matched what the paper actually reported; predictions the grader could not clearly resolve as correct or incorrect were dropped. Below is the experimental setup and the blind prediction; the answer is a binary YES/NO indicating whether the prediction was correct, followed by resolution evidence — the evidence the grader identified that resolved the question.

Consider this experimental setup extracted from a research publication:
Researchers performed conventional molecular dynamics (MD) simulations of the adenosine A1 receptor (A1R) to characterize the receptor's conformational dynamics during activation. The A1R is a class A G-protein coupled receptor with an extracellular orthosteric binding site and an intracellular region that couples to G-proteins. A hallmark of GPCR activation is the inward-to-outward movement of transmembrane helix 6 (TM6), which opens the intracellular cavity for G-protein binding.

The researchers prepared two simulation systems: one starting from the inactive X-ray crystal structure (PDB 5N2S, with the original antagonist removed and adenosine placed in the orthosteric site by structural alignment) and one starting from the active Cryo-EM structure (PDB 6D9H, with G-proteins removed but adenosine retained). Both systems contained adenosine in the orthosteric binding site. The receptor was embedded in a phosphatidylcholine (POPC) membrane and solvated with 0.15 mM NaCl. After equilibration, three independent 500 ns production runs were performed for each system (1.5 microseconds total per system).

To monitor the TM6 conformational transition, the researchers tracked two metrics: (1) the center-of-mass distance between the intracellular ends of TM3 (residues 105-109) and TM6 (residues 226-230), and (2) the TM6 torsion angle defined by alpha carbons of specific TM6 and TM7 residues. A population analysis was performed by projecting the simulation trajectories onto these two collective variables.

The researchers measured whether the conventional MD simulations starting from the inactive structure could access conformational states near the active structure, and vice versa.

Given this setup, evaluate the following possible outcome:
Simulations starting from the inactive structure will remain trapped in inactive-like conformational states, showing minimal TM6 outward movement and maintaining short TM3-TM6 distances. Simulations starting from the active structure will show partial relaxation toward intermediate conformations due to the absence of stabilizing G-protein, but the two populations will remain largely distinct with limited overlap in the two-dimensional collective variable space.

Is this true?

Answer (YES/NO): YES